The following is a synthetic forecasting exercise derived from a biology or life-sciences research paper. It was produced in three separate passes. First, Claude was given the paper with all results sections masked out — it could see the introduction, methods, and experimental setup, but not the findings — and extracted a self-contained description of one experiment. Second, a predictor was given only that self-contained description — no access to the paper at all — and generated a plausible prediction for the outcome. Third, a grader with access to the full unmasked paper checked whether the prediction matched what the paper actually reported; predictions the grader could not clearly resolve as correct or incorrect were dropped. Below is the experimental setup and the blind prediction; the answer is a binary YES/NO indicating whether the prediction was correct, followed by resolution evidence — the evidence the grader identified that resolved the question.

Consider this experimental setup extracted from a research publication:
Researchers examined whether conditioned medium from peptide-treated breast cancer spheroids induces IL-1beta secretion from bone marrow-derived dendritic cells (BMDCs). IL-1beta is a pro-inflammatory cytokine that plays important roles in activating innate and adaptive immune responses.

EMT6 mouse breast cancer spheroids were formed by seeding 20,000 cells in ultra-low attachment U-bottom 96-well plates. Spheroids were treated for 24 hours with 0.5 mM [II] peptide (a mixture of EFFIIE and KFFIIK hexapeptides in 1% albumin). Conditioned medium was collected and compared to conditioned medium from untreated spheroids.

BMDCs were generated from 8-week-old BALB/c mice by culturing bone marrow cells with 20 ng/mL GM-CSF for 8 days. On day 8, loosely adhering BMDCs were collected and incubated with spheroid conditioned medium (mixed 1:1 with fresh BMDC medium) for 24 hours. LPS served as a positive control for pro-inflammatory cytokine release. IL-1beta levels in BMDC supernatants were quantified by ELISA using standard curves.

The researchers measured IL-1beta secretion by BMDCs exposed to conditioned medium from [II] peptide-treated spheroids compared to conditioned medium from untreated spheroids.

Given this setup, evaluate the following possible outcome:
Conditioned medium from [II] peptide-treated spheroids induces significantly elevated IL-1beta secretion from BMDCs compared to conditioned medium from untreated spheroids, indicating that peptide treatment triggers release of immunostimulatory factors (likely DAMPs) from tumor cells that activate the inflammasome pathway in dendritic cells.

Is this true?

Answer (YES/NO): YES